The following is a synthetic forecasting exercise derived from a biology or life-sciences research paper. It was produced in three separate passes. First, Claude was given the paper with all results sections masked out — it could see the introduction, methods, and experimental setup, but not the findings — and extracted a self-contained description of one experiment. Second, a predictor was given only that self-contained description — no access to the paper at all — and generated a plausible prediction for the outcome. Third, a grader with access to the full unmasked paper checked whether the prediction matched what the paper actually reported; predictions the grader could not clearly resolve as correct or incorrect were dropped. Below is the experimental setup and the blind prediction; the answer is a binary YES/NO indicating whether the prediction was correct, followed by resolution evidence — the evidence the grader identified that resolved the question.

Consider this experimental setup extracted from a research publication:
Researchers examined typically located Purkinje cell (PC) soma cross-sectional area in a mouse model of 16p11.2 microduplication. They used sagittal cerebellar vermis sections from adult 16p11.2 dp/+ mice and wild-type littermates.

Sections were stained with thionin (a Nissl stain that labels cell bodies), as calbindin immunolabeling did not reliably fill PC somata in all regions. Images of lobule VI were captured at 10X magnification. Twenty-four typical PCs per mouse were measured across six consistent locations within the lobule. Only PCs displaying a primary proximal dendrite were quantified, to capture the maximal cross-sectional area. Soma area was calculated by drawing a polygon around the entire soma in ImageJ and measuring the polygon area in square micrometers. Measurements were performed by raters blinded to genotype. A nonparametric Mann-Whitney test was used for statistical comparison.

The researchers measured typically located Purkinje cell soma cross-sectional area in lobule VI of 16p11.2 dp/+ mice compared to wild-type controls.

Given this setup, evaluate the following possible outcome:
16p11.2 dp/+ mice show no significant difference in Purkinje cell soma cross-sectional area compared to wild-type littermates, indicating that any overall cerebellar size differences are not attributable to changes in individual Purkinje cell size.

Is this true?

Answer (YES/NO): YES